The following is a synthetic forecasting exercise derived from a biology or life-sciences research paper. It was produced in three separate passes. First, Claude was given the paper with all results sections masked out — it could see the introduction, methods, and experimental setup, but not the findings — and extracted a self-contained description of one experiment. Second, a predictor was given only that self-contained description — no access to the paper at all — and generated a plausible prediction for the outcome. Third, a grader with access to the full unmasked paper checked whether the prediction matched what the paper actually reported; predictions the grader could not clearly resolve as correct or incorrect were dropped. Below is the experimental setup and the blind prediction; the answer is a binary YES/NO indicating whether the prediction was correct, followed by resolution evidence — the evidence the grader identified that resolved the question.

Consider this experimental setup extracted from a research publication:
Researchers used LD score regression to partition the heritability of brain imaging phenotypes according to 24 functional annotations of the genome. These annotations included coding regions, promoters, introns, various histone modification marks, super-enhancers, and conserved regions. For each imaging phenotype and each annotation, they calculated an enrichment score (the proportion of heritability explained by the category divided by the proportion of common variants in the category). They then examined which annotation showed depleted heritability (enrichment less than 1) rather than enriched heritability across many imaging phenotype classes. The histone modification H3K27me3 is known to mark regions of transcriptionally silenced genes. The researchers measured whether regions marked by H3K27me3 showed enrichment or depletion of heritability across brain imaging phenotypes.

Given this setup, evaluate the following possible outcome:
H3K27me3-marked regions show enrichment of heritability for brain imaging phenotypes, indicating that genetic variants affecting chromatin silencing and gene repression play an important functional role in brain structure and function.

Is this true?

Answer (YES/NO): NO